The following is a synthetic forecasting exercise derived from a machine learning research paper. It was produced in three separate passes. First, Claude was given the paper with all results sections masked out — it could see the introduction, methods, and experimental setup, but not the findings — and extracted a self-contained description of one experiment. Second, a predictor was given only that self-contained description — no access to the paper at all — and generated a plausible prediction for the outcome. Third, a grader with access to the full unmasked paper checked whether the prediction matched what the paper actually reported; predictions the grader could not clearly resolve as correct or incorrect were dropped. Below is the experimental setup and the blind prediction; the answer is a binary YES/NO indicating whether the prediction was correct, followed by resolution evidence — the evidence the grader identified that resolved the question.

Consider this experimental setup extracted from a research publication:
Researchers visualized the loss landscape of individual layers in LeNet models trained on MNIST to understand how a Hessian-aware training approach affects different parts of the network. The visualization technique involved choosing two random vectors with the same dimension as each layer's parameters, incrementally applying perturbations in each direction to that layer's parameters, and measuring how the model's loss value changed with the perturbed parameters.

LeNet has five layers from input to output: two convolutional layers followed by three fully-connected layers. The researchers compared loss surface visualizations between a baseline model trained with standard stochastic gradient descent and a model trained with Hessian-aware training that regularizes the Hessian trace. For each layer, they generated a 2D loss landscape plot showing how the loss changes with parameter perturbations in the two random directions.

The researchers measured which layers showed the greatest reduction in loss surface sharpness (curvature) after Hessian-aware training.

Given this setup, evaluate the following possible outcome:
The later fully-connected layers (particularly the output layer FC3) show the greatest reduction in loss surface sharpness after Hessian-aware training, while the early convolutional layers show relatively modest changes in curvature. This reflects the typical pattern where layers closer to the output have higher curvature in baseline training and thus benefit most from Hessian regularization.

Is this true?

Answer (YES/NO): YES